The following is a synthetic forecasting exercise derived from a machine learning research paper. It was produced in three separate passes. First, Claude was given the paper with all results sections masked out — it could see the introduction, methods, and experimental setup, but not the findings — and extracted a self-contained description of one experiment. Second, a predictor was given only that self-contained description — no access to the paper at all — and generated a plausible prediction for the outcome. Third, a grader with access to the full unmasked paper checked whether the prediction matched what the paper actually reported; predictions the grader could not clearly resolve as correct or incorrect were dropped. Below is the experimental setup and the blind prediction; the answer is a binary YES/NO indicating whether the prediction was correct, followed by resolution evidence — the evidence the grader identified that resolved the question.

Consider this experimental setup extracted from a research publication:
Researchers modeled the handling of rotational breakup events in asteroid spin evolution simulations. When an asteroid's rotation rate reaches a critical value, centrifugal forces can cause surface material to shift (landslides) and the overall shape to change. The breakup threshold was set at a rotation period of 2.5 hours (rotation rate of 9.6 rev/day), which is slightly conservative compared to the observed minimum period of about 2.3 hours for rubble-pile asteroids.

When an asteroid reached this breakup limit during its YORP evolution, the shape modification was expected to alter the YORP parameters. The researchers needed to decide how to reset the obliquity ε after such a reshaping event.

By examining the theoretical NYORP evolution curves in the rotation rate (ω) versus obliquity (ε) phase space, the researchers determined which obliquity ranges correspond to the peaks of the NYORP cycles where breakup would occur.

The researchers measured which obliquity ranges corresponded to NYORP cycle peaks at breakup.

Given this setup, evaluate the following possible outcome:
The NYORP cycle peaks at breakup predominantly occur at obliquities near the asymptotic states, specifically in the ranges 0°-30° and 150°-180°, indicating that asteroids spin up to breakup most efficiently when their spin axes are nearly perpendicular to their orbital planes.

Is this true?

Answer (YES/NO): NO